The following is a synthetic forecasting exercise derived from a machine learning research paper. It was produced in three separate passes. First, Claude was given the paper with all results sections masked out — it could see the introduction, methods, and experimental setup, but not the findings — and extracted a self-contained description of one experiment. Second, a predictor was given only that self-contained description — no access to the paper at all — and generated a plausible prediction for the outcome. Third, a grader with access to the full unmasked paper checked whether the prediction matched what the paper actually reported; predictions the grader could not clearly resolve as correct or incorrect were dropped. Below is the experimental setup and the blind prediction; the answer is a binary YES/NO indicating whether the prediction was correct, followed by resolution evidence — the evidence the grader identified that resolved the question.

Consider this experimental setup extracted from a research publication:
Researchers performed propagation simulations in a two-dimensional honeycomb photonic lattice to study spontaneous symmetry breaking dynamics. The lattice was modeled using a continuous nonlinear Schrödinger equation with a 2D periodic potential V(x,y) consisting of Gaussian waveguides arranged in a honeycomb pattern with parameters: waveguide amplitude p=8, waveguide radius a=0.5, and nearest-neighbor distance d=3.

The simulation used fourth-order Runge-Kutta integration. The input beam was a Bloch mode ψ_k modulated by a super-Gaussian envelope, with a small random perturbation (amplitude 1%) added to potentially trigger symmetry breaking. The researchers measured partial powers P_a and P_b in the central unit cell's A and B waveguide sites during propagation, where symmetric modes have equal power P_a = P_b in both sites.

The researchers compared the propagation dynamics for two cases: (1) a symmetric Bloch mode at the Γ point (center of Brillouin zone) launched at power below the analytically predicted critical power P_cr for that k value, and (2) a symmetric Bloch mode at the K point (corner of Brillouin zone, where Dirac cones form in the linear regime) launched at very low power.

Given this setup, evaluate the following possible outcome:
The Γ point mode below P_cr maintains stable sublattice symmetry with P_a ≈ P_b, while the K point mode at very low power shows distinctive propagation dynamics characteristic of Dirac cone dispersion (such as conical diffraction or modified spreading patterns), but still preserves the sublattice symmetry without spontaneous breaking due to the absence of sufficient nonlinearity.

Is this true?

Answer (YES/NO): NO